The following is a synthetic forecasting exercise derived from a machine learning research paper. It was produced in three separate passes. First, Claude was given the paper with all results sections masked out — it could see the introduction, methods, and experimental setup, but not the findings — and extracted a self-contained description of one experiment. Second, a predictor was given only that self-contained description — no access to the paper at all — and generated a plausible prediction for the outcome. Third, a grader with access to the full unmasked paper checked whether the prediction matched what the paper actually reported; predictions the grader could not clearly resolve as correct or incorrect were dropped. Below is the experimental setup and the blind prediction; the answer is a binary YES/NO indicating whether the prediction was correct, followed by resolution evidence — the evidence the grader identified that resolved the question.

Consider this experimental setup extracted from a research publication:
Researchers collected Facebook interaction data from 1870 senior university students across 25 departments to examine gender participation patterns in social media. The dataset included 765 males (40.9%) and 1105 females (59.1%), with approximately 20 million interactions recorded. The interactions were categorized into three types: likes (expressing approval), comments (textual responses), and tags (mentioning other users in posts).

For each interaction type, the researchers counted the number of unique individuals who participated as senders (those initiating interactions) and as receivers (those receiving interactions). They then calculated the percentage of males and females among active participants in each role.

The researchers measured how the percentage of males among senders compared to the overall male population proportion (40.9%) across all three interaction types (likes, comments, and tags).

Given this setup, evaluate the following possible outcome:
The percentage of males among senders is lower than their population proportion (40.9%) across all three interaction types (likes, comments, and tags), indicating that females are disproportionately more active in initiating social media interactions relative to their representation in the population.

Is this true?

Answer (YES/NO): NO